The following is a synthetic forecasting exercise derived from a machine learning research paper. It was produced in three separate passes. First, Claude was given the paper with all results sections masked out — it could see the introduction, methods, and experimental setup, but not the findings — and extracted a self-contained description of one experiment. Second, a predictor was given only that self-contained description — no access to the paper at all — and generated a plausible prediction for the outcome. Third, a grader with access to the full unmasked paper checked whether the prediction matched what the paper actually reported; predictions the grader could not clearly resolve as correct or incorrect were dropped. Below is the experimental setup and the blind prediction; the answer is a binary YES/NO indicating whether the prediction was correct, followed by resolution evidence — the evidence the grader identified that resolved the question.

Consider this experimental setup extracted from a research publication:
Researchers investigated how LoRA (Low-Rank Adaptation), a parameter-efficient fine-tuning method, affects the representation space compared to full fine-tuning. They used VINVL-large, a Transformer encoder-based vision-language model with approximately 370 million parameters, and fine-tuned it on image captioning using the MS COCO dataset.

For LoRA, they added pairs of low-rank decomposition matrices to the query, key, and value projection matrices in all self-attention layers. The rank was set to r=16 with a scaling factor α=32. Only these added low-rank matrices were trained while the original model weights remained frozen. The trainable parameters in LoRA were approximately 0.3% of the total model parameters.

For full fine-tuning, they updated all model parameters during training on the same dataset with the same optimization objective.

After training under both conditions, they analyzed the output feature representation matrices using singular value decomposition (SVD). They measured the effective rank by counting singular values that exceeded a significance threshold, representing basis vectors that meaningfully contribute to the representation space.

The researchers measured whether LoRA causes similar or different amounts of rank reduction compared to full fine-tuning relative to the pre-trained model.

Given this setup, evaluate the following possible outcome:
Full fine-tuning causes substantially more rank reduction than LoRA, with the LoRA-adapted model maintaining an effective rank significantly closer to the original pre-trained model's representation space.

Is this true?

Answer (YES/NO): NO